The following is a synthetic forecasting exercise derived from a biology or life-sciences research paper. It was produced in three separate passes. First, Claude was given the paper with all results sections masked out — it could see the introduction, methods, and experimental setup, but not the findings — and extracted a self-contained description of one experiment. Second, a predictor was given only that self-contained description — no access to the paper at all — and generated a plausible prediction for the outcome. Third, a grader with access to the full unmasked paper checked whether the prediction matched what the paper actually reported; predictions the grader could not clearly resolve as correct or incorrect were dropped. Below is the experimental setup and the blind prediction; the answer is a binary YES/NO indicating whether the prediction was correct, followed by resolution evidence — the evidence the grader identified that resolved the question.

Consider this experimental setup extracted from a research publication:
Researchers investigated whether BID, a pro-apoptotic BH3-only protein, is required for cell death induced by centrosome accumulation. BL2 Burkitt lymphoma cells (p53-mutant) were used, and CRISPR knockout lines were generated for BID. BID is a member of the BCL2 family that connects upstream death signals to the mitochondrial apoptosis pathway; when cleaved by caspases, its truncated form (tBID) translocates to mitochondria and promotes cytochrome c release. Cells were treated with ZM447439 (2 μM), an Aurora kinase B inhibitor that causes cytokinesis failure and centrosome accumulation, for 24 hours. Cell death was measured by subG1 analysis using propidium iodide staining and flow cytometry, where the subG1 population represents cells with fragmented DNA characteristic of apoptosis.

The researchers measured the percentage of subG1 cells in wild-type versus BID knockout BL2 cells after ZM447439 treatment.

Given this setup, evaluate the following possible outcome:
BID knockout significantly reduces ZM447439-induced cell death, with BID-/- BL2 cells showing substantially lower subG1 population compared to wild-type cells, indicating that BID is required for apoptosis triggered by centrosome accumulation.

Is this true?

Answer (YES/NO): YES